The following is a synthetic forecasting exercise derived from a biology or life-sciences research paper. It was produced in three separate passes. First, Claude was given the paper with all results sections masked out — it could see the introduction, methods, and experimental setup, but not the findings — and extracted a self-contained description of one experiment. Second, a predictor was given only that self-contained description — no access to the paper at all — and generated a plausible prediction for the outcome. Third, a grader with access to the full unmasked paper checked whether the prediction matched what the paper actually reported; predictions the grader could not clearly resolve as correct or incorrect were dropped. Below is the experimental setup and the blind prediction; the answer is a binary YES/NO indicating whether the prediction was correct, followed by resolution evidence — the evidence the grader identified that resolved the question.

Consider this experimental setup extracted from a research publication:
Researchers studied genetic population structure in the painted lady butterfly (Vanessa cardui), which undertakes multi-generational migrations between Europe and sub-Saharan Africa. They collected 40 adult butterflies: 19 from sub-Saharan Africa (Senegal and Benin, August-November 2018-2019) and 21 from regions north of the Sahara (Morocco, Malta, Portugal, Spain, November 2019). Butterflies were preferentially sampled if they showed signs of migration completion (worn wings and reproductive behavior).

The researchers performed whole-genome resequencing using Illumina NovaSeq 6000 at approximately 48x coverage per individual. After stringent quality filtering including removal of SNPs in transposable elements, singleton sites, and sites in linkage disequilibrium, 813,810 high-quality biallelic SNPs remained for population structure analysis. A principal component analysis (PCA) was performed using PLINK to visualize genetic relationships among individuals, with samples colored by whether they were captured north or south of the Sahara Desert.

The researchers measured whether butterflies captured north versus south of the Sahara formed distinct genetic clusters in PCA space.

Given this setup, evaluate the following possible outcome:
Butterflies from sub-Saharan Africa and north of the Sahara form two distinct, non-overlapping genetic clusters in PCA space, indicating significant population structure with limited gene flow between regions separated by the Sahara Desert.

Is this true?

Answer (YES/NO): NO